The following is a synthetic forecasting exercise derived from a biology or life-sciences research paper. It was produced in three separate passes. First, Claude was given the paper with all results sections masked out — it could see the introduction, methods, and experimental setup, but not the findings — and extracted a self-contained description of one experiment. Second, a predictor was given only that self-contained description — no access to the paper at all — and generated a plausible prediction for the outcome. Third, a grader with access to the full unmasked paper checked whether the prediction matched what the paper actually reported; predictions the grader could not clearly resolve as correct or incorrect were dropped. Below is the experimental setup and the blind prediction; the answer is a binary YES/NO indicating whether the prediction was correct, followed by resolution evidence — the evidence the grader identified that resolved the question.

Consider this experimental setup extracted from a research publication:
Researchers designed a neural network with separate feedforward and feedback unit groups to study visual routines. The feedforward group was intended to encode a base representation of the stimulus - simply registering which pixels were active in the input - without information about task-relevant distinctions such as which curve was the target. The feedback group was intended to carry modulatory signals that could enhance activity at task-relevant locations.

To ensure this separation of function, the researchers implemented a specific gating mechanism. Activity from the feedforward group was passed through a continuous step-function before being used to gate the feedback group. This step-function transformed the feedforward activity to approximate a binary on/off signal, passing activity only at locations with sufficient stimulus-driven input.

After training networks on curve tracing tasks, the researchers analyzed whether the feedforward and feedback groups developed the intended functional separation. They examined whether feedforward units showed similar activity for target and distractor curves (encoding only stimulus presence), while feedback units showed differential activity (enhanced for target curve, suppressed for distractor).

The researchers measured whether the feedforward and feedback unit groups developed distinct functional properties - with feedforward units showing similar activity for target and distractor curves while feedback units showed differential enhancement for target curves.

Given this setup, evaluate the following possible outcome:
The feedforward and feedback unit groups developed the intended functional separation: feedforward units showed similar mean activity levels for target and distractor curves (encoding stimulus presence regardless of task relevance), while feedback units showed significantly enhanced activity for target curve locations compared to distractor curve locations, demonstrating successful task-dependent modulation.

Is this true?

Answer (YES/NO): YES